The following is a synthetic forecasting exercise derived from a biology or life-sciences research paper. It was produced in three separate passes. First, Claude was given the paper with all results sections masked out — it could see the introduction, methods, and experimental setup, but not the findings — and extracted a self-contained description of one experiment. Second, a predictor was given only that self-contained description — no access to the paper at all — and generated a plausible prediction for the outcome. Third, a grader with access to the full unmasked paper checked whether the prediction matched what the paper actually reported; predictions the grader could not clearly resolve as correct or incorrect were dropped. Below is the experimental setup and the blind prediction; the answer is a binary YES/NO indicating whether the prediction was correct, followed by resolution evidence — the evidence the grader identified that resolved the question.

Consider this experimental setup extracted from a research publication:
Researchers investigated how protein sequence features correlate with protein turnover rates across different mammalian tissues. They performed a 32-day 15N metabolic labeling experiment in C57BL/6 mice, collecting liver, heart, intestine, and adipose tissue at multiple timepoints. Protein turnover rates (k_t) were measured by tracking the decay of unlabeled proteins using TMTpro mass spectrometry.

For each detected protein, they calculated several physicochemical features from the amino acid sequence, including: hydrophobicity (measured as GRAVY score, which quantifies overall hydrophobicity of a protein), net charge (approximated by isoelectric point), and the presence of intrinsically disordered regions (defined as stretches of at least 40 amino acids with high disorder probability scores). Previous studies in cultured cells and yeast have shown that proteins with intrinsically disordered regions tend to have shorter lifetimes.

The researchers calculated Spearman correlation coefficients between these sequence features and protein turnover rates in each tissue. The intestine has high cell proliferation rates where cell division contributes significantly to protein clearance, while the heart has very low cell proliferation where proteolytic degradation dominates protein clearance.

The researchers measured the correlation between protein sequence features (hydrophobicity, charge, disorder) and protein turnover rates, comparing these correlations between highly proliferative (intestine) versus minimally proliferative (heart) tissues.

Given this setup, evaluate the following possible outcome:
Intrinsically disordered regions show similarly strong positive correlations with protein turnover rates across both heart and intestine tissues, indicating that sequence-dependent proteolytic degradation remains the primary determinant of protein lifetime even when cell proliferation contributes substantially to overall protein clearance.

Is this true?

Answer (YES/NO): NO